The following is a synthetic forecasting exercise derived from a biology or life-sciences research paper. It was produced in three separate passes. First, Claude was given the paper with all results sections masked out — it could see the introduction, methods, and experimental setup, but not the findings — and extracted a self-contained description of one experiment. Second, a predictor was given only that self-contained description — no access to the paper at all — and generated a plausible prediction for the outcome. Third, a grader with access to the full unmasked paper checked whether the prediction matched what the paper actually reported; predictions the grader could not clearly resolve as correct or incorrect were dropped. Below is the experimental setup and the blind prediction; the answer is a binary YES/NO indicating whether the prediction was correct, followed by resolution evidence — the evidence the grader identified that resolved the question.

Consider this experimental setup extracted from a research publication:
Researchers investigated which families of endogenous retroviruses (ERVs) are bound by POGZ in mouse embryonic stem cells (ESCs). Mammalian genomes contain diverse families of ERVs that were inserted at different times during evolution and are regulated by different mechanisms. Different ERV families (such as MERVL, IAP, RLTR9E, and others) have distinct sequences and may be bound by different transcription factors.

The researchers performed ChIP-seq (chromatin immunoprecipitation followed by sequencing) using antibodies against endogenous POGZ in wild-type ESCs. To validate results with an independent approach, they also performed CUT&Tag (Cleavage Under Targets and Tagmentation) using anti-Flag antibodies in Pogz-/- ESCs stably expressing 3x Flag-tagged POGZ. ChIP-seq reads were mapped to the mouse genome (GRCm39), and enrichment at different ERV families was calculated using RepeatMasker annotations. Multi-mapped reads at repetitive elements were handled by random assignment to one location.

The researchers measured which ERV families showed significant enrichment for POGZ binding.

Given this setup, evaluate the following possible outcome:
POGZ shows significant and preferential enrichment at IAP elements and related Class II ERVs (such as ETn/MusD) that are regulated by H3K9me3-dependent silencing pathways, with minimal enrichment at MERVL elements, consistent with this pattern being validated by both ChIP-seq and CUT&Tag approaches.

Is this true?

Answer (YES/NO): NO